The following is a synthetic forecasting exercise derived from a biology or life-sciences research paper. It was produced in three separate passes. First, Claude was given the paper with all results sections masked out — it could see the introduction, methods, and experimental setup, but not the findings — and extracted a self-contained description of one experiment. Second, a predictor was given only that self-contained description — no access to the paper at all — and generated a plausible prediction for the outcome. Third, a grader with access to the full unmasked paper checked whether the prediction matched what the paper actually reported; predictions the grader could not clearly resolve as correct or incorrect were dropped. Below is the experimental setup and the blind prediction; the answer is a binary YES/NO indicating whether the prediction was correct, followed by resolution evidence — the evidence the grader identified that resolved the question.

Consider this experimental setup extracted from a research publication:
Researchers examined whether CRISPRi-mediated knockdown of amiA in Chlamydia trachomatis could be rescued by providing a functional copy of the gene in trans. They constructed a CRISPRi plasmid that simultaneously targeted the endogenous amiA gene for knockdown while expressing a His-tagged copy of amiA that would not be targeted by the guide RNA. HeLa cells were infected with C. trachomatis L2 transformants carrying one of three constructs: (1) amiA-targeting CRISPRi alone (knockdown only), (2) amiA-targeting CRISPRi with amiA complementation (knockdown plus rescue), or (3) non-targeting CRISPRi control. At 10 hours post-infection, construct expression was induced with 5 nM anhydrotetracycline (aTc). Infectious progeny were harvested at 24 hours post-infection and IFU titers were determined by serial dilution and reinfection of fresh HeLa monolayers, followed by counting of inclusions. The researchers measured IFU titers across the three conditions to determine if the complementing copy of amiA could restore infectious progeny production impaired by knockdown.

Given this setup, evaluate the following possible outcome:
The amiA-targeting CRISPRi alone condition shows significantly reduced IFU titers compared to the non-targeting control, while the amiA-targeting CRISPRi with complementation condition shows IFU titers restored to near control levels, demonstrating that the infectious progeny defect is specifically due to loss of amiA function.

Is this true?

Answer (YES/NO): YES